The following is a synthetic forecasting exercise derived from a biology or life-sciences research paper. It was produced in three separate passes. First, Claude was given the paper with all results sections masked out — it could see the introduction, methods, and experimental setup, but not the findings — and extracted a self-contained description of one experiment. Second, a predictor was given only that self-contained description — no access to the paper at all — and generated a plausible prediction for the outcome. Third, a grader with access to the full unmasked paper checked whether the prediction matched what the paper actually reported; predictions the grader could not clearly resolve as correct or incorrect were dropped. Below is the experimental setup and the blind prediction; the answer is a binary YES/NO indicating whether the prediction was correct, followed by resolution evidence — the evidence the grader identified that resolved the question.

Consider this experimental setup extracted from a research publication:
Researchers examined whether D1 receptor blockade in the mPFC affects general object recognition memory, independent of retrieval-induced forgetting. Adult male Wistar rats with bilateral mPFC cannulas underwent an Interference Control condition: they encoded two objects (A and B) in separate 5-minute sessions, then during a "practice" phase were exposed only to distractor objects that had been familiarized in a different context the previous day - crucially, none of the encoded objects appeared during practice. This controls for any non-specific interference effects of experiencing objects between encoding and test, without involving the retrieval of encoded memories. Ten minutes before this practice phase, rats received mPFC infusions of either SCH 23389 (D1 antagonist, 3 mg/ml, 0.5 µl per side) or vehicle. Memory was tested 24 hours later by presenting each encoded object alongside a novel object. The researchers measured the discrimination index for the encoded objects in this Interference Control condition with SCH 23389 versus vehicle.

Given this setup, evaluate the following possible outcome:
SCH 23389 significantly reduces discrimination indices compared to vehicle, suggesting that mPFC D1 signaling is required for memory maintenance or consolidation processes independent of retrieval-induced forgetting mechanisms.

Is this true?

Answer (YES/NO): NO